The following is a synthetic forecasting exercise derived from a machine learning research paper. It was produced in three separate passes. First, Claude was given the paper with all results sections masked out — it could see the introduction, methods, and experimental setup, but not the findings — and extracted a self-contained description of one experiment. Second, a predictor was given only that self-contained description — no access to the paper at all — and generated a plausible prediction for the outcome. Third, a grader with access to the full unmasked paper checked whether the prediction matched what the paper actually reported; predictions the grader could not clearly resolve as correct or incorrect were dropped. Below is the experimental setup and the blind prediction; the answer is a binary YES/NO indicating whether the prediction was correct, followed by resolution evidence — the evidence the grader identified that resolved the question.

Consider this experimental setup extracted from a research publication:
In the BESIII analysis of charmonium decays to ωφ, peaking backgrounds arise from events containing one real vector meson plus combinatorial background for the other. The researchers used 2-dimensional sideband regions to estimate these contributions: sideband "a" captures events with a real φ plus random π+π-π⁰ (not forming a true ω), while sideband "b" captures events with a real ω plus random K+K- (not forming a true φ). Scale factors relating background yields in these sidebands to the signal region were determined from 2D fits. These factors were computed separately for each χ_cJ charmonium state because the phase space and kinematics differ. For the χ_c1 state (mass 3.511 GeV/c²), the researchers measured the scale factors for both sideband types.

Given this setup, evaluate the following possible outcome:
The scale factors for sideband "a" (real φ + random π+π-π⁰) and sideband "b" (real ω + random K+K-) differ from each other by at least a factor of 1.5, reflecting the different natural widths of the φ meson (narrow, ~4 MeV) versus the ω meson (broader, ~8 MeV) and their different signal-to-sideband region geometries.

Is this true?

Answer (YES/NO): YES